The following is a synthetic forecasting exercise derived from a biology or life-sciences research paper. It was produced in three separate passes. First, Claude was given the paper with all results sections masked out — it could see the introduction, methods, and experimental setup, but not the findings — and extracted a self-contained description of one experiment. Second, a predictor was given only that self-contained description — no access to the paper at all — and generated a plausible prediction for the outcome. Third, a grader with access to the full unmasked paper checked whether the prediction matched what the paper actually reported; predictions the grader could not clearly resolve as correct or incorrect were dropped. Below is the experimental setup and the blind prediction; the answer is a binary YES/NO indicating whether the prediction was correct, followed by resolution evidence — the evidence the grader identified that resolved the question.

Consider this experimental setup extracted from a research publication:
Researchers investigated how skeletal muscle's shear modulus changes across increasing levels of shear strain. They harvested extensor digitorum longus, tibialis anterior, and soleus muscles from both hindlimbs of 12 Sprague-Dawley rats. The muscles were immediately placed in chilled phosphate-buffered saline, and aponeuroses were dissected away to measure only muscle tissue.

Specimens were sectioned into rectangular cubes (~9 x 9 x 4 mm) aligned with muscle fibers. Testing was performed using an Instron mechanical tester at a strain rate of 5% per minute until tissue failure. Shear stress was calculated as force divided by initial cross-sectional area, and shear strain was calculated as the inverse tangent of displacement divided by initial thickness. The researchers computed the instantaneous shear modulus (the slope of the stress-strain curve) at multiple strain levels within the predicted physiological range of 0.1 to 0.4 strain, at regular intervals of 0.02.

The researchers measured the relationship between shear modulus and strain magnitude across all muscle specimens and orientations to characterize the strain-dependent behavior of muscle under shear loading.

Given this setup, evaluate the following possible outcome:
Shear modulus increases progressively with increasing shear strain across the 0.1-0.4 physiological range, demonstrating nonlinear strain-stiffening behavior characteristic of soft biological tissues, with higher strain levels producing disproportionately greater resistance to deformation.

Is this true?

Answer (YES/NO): NO